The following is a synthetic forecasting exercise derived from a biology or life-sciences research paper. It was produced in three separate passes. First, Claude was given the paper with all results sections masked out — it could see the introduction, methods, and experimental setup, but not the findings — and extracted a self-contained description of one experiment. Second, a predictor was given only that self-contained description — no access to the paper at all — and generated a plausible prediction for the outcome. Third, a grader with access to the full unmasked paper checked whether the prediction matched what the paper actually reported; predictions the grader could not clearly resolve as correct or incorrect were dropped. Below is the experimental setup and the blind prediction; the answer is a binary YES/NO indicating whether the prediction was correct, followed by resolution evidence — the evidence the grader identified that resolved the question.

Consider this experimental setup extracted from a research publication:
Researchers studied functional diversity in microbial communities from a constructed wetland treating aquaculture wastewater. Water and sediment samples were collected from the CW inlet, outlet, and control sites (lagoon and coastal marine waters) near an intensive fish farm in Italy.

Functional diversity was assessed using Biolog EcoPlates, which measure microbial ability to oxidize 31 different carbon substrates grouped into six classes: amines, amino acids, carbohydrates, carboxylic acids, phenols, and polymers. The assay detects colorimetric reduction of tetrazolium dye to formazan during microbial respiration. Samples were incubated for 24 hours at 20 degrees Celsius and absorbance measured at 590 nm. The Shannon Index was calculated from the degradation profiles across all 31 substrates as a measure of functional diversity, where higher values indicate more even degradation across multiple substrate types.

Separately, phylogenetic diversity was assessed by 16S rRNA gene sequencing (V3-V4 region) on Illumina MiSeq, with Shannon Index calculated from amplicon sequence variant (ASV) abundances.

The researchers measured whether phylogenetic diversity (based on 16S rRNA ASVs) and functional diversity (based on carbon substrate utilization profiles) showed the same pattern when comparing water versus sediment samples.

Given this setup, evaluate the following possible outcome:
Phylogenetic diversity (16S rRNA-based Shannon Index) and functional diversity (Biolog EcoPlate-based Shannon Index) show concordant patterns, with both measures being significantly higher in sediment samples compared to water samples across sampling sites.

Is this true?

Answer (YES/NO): NO